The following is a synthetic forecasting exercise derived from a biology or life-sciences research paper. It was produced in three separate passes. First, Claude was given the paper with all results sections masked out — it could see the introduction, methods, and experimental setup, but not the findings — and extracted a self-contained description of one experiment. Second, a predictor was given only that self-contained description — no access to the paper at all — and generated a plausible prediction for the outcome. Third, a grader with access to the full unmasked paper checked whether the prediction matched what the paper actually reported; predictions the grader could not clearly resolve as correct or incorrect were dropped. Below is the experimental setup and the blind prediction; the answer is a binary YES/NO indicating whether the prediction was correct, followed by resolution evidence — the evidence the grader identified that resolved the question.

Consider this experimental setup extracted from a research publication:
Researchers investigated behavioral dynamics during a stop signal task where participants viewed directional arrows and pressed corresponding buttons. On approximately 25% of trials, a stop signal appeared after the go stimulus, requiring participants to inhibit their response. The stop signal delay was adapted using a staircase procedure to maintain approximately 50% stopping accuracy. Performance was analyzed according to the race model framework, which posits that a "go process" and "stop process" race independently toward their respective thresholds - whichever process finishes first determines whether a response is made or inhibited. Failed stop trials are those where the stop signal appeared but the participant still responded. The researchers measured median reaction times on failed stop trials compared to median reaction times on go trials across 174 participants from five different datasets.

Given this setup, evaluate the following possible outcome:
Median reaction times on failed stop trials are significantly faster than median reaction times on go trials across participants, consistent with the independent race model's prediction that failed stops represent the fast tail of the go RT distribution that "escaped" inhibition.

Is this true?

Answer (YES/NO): YES